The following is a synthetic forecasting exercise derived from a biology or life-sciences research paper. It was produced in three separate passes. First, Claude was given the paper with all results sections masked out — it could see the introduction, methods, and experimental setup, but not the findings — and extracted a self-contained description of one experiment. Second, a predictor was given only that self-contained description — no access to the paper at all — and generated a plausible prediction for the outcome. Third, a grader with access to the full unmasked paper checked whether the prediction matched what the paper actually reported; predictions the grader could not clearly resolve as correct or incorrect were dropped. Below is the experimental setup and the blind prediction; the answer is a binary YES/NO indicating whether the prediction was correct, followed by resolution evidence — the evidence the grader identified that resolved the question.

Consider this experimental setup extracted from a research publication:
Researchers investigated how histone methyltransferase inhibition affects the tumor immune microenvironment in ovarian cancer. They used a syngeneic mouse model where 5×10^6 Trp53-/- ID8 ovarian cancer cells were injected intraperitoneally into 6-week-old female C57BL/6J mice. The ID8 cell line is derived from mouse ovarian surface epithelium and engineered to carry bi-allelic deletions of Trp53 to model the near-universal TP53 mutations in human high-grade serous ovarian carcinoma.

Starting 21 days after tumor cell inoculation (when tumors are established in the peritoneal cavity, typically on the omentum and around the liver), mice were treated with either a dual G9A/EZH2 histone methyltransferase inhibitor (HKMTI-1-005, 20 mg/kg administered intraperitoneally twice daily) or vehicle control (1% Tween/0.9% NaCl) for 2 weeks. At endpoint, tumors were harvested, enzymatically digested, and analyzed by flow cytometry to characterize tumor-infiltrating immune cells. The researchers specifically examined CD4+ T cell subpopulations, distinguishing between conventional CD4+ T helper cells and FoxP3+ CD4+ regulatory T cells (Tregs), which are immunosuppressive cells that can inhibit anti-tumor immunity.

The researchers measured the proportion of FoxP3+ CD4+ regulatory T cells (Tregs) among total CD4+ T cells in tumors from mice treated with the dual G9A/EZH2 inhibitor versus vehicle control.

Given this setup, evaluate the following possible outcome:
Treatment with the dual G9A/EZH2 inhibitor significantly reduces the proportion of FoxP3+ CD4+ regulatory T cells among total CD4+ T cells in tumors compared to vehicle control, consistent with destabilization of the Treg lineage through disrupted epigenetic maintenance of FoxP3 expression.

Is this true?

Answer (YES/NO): NO